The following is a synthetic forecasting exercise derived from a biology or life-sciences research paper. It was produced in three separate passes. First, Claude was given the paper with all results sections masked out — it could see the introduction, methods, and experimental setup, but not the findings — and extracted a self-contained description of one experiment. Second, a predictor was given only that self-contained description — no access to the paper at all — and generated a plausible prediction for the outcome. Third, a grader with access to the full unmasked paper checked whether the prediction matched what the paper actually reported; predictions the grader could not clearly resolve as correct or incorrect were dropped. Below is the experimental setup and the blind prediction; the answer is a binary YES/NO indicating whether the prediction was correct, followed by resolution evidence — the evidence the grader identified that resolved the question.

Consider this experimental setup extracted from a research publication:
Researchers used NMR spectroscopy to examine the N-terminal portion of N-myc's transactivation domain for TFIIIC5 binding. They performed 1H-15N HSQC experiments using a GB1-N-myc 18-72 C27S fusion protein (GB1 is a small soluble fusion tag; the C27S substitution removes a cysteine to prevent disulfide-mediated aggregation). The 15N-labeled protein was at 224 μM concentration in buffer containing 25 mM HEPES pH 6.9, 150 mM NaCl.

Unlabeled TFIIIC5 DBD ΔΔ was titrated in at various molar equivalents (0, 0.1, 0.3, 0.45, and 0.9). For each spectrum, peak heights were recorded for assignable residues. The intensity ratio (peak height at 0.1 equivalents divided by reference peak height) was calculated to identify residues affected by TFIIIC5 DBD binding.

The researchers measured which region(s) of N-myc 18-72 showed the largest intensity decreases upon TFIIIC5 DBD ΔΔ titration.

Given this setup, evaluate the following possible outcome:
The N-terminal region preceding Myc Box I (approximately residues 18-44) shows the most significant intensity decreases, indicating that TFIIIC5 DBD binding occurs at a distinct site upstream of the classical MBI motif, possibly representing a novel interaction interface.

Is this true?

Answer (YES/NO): YES